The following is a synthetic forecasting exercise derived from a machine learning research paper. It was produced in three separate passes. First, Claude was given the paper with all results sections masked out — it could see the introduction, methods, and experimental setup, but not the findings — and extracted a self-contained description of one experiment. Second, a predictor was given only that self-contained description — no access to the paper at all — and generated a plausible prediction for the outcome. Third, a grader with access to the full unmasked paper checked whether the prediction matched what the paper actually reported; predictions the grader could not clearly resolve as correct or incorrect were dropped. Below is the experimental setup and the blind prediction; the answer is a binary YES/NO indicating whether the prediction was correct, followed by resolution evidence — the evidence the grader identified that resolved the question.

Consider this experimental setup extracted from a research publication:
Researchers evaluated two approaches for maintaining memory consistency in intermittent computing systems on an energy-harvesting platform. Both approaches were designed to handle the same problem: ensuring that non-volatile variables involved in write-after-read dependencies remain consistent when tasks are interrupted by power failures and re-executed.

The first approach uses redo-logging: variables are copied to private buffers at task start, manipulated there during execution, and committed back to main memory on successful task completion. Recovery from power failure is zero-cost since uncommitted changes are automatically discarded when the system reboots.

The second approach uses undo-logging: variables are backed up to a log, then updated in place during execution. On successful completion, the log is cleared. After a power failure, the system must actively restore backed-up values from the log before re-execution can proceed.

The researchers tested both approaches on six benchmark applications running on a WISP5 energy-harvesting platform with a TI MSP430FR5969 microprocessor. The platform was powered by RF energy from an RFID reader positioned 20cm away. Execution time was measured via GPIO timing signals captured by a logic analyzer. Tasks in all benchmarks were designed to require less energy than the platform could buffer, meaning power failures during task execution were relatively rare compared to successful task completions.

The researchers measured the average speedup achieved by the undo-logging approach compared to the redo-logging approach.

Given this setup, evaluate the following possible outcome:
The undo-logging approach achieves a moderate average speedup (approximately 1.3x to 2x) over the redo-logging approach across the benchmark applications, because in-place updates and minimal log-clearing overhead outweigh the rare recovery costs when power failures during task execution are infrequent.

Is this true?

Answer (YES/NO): YES